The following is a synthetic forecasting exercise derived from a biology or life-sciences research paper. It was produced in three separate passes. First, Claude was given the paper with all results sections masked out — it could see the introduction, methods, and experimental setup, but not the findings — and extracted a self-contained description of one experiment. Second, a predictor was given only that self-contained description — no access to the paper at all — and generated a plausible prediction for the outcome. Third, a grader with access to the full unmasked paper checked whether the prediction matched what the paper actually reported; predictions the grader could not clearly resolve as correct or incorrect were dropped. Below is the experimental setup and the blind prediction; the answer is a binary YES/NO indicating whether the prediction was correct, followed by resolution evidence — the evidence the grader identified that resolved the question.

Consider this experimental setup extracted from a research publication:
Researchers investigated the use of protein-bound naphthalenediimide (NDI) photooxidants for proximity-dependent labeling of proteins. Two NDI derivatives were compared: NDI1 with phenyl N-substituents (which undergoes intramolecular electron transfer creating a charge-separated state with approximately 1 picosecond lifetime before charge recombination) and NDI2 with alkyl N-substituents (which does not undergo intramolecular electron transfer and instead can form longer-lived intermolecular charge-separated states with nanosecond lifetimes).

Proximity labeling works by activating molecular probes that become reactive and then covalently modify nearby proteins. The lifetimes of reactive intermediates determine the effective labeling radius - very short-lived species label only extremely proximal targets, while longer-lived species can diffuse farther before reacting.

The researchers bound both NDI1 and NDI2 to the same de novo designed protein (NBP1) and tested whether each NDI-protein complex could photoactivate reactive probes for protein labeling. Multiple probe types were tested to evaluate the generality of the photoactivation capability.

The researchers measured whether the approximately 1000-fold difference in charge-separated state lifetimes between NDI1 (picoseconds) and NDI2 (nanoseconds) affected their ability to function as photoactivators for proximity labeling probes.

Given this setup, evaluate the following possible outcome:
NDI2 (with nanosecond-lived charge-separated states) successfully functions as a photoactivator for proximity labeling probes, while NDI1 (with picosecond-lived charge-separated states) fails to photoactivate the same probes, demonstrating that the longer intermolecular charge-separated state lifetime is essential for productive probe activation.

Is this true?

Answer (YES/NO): NO